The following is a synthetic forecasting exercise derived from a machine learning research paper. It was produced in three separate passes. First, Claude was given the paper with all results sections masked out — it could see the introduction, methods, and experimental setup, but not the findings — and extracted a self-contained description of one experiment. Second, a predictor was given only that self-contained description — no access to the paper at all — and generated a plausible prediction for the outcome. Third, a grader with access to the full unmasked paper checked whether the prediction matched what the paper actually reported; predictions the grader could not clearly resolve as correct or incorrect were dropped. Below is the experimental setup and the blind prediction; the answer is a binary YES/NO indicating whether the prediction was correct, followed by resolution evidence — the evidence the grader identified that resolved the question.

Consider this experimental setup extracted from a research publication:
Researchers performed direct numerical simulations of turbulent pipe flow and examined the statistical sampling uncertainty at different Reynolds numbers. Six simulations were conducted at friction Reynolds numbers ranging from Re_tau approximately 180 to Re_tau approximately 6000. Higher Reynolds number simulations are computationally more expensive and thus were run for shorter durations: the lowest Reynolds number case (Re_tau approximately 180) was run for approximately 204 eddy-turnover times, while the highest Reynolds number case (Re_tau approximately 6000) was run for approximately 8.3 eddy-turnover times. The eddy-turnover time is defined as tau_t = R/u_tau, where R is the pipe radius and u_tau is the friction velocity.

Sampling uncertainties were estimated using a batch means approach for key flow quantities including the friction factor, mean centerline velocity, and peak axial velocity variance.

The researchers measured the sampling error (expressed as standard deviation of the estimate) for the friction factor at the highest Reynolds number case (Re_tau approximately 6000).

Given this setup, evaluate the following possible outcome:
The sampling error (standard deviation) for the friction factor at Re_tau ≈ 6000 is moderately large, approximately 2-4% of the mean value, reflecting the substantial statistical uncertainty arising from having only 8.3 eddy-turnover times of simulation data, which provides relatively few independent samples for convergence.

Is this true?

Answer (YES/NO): NO